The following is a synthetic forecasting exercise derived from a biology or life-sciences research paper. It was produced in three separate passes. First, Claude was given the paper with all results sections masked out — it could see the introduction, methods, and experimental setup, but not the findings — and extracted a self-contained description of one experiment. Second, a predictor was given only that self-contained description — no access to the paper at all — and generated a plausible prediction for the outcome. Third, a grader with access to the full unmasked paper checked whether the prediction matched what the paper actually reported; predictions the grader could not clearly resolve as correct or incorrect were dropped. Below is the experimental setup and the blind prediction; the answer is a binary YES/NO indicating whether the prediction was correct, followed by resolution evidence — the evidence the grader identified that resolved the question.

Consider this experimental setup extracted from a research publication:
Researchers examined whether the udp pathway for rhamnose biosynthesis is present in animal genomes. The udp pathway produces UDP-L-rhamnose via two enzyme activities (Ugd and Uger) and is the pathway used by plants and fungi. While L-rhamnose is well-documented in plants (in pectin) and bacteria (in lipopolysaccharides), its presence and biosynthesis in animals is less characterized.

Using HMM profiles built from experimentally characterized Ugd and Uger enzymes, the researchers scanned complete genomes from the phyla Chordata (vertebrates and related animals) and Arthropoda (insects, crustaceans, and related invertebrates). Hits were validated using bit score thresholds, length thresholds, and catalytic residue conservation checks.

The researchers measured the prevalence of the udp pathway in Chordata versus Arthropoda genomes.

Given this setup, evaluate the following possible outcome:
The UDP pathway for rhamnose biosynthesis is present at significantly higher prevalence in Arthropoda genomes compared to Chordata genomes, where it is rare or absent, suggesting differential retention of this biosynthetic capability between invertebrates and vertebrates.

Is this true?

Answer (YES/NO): NO